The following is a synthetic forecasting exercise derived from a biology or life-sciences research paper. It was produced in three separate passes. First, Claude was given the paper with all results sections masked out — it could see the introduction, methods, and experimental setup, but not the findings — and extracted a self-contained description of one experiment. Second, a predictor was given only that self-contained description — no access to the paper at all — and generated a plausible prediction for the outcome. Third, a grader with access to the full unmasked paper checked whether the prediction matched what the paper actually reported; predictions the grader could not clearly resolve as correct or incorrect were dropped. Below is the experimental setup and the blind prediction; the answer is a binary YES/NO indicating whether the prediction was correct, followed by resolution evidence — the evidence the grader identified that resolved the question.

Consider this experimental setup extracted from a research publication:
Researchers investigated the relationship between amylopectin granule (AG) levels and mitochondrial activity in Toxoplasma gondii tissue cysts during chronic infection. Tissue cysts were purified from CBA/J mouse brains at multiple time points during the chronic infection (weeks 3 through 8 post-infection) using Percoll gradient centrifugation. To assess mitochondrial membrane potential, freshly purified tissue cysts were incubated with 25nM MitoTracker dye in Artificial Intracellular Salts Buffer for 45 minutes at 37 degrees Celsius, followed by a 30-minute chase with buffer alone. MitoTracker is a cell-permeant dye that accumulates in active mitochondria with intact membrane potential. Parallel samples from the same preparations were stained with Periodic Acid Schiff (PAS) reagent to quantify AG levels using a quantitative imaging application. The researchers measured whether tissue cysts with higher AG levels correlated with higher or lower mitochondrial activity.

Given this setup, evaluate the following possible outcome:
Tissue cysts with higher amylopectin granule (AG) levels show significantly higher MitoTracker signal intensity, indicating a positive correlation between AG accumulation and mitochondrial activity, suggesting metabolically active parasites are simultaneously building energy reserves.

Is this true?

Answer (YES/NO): YES